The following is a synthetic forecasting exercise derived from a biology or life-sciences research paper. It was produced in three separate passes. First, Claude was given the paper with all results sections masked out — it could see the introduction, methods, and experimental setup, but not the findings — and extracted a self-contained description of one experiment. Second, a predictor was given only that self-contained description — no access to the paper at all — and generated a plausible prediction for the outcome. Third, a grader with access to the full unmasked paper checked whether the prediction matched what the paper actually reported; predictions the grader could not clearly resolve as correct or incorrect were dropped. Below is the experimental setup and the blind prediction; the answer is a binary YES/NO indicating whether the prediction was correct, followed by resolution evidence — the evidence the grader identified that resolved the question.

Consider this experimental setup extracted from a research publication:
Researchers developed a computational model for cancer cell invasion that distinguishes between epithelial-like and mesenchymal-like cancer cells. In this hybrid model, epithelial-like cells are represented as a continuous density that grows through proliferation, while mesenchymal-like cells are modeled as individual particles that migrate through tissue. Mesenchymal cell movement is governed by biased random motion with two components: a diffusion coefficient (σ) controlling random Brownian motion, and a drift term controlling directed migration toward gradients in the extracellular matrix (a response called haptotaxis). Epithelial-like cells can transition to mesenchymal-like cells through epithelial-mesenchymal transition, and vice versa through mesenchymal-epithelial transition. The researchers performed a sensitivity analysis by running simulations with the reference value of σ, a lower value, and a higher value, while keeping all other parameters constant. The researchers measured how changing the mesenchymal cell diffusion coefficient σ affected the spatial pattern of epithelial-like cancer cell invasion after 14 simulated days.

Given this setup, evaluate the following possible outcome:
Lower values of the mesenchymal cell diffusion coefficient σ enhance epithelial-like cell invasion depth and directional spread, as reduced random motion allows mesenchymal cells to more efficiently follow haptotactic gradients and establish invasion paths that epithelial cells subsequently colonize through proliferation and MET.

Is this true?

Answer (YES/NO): NO